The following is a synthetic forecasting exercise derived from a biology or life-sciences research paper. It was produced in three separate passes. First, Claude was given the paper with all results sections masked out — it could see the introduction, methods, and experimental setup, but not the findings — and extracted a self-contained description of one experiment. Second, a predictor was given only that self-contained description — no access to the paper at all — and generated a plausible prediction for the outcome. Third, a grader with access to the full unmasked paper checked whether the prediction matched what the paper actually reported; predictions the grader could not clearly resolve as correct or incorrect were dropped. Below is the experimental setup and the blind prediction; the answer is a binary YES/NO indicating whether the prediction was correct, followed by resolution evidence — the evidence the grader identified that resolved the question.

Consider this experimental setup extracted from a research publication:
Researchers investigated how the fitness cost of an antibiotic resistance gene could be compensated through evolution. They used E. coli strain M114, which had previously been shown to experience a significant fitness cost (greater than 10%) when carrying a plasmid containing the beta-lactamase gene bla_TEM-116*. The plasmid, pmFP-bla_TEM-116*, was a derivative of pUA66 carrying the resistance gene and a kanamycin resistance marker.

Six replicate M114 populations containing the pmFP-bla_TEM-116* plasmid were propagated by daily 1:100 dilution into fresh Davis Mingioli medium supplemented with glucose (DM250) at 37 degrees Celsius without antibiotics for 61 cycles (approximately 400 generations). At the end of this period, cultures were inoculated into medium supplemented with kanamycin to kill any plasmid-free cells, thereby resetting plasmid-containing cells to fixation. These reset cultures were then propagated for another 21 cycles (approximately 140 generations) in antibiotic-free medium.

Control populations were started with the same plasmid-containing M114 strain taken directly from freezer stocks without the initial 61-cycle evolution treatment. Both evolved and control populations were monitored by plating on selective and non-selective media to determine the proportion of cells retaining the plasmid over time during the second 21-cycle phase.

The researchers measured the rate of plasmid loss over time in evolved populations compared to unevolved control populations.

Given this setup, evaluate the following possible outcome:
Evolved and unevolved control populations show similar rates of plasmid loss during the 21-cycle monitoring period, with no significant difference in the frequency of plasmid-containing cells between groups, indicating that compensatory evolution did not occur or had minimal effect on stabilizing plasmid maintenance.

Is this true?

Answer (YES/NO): NO